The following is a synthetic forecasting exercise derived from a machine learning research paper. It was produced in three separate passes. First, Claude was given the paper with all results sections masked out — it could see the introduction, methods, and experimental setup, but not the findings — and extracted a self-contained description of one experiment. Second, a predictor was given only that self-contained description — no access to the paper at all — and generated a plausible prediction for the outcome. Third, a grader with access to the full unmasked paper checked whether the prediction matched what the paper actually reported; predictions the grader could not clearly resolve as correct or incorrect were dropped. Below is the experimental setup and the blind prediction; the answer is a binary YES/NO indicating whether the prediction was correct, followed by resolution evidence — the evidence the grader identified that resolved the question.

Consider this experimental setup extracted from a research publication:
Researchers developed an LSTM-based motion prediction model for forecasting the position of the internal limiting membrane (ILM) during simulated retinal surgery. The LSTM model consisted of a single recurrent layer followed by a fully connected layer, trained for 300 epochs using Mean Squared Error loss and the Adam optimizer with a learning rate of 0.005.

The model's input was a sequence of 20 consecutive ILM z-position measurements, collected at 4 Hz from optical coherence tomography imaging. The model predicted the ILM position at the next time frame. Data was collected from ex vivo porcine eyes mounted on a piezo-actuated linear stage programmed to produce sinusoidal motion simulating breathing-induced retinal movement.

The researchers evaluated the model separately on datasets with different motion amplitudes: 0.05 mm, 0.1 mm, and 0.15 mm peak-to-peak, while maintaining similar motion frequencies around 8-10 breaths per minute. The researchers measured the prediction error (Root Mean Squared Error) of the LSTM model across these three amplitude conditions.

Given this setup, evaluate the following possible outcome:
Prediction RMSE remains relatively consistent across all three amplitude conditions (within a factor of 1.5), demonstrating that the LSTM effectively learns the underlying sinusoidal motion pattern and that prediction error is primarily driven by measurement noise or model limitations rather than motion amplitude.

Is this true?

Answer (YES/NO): NO